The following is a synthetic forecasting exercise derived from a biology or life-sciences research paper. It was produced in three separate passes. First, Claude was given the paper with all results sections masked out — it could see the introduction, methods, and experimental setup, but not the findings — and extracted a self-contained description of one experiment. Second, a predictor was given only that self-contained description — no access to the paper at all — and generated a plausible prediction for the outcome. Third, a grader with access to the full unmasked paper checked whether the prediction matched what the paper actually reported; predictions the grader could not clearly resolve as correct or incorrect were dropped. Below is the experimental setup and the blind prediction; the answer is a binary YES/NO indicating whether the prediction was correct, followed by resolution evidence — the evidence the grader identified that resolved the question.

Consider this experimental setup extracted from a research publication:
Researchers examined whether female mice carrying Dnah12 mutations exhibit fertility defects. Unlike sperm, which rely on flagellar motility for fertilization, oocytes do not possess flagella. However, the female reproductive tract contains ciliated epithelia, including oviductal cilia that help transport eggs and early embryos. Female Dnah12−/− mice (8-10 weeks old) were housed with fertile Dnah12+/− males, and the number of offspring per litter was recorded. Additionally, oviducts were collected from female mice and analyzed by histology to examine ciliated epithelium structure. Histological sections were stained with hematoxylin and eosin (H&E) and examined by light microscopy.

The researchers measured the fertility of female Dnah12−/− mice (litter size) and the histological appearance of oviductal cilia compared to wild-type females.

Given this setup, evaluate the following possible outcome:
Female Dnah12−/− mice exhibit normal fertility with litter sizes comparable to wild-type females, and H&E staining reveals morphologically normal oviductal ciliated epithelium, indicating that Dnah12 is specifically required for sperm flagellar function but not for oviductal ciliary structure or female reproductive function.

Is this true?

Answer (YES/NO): YES